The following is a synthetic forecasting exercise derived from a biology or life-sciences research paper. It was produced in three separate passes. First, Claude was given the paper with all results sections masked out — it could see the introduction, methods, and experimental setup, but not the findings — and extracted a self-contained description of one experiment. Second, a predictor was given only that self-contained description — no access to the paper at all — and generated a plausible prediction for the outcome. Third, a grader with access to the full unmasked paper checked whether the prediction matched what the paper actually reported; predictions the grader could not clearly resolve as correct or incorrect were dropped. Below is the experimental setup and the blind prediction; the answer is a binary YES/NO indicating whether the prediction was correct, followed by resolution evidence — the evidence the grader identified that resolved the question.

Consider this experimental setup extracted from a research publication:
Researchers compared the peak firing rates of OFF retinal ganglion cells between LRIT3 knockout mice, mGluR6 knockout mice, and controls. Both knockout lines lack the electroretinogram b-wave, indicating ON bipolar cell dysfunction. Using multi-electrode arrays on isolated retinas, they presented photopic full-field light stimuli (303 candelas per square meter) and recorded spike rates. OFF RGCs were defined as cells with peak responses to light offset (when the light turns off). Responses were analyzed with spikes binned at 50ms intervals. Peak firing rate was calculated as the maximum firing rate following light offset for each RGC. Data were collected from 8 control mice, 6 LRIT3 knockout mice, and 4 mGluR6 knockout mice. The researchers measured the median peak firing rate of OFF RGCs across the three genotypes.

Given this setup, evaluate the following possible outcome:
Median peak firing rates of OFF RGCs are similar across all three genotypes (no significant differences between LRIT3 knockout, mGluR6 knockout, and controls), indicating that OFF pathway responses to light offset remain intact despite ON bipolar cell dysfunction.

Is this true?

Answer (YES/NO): NO